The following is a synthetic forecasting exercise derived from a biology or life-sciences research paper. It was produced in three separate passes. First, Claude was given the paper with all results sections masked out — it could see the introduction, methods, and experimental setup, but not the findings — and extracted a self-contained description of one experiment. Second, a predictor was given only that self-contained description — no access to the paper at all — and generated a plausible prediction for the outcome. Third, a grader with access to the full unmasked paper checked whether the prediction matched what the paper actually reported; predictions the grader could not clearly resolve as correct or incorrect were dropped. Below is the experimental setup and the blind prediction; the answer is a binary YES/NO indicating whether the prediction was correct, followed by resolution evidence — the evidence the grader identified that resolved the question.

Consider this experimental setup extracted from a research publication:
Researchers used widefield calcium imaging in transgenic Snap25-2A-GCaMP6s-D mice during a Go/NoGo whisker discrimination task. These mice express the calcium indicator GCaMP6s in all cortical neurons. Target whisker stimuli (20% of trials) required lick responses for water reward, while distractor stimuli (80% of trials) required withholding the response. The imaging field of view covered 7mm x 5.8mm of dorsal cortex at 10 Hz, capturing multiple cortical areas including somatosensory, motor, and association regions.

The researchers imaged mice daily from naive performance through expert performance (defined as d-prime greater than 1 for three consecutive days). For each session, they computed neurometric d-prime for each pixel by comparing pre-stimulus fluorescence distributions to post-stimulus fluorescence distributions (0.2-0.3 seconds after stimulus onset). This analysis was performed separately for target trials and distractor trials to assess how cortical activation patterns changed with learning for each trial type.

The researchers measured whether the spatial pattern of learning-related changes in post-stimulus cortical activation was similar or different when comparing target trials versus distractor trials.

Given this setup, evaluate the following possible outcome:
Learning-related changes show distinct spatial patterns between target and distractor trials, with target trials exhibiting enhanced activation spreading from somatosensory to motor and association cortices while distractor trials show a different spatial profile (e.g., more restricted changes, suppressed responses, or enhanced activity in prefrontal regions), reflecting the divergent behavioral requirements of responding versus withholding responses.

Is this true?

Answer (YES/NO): NO